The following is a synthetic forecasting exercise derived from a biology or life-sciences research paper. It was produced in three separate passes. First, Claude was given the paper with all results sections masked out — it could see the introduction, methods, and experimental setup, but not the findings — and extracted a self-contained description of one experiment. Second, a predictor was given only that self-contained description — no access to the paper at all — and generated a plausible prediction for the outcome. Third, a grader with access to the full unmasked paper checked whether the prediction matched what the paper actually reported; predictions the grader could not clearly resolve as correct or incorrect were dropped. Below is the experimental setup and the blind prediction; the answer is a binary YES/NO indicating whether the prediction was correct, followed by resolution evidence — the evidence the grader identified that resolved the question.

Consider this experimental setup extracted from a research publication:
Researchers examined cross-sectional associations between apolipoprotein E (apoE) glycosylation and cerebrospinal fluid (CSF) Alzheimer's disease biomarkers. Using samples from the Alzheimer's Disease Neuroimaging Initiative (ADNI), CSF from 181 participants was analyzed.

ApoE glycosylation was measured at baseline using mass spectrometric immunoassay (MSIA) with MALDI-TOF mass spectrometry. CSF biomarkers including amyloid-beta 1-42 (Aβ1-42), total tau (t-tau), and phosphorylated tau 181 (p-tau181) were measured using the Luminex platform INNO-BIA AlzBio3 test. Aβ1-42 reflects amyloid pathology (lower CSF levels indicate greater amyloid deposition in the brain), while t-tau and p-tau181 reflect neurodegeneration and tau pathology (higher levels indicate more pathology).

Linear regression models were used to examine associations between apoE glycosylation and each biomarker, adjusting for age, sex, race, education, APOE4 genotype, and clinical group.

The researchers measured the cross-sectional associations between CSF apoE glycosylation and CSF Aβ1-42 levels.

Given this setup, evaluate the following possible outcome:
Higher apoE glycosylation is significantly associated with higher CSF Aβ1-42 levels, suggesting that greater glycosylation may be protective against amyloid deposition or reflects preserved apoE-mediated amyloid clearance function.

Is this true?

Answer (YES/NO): NO